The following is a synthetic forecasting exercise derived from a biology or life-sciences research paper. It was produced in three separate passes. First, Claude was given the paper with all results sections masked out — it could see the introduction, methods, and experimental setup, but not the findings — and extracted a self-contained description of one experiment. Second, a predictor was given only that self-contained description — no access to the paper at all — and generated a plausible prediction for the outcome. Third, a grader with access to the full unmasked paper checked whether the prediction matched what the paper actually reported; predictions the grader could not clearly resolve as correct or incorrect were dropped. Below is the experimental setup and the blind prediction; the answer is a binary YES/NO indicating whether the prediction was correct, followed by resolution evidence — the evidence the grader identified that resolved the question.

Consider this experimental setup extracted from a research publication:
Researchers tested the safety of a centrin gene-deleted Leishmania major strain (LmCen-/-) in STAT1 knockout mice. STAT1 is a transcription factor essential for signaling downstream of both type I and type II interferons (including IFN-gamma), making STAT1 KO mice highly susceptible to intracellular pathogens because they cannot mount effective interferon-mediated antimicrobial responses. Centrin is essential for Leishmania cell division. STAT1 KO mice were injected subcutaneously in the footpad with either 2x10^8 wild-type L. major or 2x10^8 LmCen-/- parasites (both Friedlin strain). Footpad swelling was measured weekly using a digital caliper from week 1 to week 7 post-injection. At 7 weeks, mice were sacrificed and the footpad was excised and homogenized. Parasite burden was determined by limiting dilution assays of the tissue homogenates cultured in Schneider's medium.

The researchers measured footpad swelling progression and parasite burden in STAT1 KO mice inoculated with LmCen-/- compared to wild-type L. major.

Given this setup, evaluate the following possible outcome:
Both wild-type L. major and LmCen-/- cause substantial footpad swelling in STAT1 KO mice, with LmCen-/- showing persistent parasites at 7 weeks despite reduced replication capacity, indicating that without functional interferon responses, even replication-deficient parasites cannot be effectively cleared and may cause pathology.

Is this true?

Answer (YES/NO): NO